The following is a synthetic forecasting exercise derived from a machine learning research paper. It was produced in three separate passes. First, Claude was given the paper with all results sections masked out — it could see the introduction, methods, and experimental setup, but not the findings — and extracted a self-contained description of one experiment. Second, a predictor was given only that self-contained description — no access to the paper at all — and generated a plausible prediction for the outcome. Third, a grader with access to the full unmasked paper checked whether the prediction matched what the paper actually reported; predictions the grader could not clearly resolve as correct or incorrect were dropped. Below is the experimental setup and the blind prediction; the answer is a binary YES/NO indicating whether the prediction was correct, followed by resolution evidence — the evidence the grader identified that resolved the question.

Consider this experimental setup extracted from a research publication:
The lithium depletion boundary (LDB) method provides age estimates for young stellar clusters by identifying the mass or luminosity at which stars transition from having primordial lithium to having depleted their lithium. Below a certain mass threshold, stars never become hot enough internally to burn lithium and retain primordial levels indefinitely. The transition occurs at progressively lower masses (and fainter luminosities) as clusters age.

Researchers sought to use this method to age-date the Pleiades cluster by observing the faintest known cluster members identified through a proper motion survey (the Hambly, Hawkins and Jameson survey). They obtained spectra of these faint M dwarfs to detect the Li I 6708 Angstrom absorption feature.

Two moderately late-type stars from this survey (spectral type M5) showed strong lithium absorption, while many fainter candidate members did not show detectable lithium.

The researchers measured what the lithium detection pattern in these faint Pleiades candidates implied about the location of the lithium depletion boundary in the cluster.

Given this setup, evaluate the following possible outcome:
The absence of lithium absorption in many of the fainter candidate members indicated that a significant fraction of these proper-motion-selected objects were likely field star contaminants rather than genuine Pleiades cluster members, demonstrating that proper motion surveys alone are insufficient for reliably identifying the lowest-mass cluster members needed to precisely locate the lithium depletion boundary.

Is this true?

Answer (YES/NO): NO